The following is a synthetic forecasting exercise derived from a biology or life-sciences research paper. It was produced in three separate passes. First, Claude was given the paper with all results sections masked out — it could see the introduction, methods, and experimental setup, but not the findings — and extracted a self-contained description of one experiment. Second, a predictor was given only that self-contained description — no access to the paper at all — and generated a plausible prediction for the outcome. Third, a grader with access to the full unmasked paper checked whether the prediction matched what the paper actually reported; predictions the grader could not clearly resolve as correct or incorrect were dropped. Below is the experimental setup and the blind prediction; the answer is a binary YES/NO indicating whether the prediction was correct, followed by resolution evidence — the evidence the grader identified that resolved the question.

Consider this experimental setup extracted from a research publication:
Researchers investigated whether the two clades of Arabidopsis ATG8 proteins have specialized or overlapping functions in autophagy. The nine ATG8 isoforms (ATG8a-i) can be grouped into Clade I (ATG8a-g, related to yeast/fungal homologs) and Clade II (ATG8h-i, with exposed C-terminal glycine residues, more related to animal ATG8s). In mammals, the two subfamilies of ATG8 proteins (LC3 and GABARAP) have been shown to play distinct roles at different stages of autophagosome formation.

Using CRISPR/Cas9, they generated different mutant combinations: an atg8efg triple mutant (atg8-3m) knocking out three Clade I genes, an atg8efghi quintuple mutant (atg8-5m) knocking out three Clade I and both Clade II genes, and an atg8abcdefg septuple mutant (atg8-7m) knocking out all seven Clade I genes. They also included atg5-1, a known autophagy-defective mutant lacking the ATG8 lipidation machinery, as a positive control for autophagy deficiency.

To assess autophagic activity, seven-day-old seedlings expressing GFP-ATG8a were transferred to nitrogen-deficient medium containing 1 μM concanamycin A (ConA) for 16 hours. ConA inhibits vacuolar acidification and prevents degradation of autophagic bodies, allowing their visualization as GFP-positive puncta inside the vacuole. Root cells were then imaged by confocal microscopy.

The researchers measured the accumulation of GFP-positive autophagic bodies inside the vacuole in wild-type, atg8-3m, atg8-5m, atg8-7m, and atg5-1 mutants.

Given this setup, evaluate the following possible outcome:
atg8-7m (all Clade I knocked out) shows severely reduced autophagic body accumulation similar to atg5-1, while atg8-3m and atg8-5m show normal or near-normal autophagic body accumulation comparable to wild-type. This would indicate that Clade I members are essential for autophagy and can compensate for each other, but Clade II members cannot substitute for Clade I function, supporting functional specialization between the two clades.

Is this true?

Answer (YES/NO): NO